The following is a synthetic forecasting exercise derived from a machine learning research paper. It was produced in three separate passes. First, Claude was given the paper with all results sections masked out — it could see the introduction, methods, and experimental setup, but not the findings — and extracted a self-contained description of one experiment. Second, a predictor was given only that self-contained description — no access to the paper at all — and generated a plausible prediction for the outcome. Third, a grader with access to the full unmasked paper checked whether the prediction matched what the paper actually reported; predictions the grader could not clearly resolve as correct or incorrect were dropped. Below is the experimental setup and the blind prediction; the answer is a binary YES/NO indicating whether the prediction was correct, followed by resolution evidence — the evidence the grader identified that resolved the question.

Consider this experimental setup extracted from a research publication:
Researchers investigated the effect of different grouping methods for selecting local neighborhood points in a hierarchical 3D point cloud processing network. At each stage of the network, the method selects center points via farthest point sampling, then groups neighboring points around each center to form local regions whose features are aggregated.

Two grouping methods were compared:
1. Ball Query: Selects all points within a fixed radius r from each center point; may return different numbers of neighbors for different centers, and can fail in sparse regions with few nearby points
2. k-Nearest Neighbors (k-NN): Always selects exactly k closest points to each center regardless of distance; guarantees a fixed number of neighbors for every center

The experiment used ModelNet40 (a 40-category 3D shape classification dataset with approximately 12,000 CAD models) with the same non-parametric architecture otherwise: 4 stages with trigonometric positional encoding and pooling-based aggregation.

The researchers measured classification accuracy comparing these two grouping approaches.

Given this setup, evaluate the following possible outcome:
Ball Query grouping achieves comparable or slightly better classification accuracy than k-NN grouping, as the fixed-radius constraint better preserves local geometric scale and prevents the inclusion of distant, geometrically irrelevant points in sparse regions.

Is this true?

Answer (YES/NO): NO